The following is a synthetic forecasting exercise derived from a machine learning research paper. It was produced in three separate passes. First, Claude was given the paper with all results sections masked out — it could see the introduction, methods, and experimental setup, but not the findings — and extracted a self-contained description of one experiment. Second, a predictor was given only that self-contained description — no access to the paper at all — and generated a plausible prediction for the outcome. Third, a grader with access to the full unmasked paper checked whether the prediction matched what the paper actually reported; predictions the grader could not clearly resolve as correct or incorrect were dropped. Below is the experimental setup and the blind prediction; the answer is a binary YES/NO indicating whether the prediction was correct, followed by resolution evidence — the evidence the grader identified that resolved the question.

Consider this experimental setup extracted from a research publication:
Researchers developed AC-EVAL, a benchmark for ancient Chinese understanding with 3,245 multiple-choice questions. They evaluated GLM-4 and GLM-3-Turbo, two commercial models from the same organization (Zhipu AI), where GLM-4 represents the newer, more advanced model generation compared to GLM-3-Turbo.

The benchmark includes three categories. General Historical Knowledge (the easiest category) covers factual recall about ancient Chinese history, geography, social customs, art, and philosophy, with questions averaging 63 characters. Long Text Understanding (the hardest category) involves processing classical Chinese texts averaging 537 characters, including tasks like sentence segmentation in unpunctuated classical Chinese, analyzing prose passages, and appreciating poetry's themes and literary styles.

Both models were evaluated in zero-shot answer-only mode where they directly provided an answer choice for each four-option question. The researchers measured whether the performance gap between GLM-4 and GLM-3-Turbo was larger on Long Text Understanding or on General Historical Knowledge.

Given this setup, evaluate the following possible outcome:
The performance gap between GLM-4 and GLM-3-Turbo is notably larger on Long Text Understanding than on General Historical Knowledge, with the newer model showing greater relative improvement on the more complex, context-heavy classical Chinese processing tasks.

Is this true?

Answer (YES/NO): YES